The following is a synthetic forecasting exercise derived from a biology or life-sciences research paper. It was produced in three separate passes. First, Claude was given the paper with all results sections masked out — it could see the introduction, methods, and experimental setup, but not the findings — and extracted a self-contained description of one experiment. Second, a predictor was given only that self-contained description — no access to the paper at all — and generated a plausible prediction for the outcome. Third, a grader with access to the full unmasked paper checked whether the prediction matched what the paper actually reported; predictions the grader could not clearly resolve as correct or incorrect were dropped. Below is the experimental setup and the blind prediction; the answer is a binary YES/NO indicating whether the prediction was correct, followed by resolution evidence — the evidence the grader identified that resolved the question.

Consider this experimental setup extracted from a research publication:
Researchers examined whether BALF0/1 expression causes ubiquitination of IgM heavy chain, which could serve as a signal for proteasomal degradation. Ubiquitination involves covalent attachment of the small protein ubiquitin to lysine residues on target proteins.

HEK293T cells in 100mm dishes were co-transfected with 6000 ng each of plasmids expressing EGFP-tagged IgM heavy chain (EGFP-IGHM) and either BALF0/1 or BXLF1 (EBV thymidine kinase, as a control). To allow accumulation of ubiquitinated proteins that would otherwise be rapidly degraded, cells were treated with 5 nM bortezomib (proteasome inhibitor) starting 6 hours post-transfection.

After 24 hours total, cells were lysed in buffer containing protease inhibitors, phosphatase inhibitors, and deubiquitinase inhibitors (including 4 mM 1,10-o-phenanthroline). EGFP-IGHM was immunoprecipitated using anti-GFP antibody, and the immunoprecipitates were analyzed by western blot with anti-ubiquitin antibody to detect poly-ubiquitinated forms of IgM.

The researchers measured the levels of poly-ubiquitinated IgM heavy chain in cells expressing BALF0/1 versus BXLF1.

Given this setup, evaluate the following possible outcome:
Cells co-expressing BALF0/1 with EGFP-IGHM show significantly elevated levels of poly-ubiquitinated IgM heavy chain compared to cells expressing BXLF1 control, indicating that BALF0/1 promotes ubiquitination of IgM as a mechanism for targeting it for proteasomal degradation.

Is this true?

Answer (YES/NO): YES